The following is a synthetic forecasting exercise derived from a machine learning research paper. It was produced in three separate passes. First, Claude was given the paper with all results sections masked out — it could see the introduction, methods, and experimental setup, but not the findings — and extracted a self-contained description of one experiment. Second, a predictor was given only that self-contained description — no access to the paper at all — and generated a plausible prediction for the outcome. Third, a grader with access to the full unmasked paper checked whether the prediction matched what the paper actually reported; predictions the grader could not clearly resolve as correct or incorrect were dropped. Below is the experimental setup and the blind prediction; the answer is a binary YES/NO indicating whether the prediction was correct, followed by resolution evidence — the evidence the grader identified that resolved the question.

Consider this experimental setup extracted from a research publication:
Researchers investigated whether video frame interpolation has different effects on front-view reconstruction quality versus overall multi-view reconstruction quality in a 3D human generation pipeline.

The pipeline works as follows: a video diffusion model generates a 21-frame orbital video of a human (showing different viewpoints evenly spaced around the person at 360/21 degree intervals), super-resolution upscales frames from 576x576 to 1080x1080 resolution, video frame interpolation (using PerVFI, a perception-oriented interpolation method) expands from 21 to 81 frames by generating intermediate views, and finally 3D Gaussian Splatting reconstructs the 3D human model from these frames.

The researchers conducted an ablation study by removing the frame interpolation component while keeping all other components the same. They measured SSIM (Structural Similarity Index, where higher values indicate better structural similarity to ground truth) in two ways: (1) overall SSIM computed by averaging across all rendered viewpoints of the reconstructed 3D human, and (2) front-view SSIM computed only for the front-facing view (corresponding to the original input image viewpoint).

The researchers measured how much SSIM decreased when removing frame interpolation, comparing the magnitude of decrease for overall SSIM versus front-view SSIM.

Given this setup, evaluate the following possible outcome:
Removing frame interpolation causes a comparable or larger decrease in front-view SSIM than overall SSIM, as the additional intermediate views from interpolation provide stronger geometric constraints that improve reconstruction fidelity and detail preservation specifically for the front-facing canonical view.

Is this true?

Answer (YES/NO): YES